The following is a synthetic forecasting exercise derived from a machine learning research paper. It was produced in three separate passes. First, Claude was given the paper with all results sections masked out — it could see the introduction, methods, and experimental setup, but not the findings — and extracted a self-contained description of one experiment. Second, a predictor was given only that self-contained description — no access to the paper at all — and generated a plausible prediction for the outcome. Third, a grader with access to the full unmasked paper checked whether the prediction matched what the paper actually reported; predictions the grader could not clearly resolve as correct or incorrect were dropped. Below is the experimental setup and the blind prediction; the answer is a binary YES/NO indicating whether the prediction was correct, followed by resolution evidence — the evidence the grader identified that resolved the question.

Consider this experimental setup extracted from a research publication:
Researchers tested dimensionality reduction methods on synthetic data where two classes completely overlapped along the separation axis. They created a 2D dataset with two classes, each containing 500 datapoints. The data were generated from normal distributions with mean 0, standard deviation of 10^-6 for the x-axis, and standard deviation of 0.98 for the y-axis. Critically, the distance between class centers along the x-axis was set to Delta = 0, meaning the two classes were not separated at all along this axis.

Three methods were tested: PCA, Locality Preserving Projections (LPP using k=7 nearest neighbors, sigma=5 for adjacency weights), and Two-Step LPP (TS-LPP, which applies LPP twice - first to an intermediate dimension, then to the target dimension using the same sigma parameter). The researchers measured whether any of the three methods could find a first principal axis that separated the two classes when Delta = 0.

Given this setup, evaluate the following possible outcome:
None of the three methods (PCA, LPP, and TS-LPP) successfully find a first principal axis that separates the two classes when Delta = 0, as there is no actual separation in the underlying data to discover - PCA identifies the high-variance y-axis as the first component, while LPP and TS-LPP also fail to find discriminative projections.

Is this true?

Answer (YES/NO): YES